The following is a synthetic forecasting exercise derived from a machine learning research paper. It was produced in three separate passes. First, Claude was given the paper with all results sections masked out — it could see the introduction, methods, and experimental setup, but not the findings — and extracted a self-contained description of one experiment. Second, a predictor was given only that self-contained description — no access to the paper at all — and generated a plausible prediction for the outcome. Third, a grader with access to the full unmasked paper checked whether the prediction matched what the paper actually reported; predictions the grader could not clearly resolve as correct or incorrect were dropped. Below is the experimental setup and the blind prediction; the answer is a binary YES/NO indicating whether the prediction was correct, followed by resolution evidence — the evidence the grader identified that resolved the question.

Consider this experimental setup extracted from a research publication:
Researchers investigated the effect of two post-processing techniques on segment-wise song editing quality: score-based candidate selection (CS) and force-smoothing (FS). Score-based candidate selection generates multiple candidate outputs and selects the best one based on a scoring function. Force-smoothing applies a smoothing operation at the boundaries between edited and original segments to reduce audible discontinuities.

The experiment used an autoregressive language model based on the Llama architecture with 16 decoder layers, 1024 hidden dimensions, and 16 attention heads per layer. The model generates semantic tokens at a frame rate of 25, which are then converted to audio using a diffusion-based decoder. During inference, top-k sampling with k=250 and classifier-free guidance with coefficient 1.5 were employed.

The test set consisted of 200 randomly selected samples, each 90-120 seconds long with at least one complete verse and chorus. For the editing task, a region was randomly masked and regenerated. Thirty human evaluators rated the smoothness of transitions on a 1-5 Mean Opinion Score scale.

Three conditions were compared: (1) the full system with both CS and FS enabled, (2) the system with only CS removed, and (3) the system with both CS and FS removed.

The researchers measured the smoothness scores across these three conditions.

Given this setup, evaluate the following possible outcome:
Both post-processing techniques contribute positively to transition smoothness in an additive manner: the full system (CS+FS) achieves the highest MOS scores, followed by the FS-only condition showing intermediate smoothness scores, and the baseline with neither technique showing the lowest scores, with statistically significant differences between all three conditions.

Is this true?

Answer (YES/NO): NO